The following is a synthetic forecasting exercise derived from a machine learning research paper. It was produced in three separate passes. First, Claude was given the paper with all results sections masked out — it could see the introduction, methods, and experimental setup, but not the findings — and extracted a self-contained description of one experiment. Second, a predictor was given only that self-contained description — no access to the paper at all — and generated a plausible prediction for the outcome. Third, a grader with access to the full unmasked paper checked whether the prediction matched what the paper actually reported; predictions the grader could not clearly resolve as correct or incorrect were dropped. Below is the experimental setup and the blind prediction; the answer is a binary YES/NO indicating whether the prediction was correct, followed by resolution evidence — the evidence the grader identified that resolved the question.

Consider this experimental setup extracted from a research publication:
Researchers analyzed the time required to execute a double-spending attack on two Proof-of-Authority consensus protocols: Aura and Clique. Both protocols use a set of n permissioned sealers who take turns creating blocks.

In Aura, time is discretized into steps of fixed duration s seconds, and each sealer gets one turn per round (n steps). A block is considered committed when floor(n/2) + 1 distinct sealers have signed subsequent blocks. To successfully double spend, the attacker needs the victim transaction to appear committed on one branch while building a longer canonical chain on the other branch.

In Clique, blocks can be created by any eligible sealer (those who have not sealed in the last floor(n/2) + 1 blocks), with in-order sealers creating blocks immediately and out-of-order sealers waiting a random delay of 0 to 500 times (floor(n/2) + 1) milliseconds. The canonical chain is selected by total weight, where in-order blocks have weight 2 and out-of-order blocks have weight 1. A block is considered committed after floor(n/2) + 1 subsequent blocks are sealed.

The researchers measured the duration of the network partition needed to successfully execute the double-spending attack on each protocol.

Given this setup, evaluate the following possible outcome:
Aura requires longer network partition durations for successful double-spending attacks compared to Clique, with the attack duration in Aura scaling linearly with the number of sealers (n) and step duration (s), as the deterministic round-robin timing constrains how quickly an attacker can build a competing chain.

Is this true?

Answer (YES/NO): YES